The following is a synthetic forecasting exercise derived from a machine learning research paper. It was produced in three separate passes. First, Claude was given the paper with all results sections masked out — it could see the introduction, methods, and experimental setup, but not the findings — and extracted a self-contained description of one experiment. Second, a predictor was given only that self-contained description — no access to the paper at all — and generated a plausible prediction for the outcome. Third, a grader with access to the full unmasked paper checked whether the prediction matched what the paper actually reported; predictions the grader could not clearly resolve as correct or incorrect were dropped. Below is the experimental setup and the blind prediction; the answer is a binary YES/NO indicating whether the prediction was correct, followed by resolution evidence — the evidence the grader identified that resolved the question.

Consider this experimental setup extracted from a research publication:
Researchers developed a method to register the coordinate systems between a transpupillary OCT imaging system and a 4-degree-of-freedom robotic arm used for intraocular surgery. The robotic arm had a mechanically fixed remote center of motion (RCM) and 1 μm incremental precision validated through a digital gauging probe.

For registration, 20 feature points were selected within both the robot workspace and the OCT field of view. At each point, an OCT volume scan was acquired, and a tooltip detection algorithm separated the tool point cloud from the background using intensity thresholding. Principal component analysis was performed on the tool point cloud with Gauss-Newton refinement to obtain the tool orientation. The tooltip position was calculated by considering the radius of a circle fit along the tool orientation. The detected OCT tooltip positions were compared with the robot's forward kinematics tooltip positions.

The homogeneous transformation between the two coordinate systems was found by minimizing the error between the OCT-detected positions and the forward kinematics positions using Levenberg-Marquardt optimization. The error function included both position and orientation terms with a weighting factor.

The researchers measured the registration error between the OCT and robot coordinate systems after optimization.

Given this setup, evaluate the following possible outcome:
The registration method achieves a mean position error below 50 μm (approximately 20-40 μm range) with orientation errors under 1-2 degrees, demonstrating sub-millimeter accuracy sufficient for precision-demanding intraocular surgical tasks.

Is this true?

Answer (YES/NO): NO